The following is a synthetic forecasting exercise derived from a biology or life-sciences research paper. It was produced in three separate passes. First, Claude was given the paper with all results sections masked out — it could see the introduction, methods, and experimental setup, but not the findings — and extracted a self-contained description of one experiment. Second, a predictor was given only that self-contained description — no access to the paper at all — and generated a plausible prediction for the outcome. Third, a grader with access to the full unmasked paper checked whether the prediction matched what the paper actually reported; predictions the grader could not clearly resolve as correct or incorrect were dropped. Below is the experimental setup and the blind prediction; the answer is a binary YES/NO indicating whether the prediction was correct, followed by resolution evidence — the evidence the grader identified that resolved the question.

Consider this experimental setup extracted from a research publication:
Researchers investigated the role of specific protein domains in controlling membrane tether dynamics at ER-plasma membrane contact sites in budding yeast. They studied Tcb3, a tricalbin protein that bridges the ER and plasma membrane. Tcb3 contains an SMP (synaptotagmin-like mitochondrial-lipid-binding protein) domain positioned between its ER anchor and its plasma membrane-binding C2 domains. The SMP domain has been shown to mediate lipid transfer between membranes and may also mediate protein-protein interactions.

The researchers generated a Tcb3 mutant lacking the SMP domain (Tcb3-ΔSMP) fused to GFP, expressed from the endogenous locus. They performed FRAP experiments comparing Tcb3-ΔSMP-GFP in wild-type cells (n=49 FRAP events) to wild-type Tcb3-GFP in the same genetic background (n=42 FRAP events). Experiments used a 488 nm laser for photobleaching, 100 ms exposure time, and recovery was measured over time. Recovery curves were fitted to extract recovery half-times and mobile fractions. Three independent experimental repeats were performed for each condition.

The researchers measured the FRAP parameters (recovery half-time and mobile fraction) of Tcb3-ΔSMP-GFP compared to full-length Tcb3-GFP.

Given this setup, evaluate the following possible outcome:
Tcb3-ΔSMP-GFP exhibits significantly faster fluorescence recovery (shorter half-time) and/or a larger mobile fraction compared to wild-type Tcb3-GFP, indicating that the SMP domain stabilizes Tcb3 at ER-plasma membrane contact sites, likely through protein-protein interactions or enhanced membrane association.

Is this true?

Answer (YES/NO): YES